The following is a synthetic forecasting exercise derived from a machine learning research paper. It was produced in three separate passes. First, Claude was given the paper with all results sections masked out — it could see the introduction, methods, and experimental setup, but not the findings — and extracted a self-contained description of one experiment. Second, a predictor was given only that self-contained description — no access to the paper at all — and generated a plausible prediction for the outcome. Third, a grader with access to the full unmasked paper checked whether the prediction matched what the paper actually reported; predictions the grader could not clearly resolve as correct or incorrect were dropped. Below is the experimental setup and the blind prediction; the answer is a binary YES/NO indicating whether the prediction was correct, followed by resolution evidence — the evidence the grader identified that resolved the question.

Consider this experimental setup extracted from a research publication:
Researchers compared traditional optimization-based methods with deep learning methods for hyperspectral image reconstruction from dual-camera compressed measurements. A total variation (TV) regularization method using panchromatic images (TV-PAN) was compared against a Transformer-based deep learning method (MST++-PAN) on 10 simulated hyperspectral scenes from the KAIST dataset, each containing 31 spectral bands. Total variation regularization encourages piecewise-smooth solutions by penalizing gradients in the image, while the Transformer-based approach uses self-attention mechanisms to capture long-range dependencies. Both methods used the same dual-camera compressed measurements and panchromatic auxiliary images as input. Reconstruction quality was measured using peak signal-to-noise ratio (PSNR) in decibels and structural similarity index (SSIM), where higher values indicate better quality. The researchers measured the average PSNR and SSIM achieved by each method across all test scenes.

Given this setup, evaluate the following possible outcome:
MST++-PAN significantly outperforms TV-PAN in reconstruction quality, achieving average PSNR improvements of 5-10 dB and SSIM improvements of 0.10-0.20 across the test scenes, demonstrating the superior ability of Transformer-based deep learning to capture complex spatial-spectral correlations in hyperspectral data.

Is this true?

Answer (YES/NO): NO